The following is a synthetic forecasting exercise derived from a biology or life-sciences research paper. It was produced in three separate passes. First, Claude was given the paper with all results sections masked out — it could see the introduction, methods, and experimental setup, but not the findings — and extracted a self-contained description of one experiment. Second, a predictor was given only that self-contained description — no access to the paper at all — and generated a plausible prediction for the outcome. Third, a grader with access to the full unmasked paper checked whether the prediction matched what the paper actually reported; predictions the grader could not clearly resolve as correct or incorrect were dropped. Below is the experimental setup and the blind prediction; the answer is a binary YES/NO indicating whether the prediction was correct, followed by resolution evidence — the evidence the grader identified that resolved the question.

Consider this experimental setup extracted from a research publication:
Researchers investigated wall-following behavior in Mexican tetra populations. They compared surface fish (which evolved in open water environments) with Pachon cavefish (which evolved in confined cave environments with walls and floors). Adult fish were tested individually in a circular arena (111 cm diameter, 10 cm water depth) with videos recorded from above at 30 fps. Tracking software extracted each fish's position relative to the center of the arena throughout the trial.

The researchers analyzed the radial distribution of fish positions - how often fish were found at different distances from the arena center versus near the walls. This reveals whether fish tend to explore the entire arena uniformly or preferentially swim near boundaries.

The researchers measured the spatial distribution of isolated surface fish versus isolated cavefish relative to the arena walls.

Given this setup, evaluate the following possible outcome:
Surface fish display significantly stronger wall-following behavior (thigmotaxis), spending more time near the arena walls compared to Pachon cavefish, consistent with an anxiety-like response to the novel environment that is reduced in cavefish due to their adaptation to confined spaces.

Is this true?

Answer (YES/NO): NO